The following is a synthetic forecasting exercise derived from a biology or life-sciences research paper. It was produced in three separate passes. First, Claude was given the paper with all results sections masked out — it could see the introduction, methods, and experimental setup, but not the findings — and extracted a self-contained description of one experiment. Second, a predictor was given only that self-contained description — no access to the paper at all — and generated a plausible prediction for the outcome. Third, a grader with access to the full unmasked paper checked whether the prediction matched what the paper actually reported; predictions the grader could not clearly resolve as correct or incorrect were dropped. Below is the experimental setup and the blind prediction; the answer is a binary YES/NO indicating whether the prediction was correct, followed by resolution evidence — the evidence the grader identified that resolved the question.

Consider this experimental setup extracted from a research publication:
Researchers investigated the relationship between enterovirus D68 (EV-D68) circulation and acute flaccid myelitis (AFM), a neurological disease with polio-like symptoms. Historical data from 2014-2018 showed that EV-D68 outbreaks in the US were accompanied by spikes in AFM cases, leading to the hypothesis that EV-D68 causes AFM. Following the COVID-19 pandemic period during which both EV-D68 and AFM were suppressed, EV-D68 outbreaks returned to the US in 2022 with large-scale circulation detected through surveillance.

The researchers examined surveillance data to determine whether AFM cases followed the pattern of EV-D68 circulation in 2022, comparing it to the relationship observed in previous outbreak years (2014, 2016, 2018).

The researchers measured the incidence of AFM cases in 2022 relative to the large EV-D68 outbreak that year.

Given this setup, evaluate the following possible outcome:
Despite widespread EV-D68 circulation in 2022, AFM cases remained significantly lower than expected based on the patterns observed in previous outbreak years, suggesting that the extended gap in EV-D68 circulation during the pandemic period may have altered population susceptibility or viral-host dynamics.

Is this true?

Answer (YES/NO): YES